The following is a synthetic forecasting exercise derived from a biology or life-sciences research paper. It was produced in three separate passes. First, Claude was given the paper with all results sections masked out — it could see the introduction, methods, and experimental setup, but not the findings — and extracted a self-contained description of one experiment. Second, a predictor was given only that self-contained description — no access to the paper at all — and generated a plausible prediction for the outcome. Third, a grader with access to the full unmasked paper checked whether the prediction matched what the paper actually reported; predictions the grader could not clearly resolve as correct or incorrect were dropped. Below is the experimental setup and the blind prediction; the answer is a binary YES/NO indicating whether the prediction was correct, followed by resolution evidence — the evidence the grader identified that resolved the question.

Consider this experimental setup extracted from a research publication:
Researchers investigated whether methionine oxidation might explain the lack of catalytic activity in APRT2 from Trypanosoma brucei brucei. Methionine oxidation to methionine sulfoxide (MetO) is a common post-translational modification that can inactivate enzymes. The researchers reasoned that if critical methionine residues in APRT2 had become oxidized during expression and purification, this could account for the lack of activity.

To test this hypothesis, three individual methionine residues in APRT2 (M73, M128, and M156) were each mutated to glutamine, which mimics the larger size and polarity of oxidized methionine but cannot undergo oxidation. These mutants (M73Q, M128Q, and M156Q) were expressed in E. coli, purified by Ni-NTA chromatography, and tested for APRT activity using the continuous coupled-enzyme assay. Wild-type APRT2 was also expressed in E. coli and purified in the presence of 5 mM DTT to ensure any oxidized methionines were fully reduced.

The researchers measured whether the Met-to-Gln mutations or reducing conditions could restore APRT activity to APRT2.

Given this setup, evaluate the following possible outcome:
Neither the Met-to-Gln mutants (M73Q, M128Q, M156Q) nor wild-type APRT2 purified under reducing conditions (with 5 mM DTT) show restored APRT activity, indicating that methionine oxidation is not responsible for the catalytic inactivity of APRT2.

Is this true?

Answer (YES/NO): YES